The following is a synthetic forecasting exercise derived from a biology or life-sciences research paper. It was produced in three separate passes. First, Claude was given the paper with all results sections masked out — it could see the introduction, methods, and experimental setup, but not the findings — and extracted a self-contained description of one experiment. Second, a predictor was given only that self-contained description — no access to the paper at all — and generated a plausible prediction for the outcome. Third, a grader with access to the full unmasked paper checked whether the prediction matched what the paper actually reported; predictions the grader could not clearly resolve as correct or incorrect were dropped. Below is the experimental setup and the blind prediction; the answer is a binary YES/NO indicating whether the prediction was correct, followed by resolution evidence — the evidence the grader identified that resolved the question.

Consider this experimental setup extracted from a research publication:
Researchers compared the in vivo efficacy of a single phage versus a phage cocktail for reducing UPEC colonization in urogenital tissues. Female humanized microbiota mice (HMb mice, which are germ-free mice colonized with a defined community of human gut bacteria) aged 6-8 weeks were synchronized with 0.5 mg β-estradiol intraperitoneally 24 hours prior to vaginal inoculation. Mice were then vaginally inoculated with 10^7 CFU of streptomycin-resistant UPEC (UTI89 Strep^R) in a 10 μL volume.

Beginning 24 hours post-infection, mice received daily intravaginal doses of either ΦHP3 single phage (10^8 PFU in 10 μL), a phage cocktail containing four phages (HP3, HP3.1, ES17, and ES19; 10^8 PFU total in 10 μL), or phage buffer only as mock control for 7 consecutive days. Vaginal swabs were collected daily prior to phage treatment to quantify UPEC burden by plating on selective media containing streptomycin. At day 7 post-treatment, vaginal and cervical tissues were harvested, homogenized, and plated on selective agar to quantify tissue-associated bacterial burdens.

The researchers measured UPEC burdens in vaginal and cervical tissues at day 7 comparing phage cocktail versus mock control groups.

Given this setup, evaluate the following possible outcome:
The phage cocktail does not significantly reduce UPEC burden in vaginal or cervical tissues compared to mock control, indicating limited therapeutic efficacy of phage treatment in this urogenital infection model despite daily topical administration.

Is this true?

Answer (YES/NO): NO